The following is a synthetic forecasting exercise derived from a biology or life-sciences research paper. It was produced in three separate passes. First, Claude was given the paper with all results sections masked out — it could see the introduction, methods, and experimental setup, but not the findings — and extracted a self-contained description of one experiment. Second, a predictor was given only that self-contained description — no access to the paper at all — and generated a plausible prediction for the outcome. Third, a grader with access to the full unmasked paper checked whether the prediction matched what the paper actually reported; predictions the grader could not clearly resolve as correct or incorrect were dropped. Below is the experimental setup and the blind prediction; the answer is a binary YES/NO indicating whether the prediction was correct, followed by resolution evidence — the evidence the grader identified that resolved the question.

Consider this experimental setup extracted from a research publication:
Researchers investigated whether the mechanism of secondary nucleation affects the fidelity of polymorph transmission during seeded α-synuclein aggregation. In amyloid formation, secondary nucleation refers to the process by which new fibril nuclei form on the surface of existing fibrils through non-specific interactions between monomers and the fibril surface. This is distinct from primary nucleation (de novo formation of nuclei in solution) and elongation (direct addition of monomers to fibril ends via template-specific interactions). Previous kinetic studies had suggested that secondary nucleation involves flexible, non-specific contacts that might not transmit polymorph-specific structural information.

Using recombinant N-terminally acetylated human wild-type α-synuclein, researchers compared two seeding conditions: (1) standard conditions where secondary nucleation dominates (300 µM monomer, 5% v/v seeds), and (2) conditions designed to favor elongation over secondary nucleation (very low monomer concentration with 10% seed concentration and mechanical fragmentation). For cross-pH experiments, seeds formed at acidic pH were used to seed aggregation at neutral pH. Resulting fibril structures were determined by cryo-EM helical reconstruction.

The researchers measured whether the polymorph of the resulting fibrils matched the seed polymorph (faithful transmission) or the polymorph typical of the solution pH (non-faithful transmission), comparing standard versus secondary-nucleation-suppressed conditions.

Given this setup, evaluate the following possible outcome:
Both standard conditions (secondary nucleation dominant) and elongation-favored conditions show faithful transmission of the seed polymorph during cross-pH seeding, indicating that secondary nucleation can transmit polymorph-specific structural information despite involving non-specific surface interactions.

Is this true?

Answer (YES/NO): NO